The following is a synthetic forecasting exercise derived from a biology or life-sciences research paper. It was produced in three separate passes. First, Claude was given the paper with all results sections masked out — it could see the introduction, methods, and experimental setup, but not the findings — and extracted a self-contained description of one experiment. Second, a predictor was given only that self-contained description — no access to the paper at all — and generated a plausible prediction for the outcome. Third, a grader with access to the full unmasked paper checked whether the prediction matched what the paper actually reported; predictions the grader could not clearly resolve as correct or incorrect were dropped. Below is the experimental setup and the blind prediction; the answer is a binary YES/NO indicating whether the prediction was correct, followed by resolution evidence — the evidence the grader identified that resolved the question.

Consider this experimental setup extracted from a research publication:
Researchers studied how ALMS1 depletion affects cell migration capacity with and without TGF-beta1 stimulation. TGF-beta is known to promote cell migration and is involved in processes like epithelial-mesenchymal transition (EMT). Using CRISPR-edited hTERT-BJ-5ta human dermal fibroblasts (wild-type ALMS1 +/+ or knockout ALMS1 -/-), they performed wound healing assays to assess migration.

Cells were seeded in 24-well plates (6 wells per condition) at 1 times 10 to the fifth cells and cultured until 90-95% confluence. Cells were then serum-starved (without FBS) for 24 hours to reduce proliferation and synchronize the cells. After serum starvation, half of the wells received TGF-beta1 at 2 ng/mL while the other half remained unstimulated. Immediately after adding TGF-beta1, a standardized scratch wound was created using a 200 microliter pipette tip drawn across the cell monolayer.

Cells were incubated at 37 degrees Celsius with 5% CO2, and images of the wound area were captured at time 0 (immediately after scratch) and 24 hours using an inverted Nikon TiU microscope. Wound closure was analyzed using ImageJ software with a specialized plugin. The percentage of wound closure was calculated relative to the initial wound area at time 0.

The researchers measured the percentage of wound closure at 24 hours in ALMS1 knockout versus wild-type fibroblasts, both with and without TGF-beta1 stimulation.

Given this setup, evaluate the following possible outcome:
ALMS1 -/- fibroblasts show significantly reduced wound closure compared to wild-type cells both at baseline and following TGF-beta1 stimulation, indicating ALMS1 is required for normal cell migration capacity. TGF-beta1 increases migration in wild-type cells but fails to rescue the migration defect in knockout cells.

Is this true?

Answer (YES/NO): YES